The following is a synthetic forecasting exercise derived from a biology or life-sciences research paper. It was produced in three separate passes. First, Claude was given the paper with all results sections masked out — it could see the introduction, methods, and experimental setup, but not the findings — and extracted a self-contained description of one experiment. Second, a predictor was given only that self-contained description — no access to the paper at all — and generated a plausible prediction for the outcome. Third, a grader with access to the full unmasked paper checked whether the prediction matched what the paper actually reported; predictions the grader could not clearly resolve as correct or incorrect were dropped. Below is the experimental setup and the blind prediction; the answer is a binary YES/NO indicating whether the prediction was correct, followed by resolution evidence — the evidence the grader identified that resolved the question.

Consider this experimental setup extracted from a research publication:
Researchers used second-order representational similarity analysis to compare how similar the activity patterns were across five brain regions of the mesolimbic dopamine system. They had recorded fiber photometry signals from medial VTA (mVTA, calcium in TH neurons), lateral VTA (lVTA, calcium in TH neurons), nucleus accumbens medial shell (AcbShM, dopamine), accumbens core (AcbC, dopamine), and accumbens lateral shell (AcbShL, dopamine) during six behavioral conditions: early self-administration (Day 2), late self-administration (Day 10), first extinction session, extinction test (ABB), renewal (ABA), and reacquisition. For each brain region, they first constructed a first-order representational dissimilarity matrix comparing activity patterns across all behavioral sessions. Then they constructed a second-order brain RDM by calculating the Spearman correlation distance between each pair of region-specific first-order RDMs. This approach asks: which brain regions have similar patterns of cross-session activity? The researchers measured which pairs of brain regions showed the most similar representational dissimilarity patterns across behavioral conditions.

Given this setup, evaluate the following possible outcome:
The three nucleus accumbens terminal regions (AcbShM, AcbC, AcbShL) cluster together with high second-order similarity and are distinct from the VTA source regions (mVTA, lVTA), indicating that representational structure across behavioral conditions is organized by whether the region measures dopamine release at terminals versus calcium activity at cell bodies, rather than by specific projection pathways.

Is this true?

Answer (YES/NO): NO